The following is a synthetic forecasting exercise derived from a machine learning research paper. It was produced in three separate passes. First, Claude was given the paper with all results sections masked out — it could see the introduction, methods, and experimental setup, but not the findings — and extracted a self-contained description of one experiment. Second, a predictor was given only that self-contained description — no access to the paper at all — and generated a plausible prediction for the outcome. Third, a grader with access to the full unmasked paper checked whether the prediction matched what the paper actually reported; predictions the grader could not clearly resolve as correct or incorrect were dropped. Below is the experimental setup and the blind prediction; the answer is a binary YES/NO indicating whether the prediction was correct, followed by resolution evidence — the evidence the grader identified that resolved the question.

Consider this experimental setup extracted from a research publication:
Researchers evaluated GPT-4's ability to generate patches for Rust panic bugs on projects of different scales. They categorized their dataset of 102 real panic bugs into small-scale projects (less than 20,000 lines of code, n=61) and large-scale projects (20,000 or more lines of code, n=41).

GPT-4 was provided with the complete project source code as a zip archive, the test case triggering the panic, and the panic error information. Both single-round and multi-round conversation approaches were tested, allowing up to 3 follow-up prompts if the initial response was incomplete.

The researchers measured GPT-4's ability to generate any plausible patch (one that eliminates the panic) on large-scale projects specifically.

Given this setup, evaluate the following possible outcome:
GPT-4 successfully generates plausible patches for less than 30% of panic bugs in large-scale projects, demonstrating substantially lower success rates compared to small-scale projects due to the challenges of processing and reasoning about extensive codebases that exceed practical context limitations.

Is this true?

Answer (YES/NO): NO